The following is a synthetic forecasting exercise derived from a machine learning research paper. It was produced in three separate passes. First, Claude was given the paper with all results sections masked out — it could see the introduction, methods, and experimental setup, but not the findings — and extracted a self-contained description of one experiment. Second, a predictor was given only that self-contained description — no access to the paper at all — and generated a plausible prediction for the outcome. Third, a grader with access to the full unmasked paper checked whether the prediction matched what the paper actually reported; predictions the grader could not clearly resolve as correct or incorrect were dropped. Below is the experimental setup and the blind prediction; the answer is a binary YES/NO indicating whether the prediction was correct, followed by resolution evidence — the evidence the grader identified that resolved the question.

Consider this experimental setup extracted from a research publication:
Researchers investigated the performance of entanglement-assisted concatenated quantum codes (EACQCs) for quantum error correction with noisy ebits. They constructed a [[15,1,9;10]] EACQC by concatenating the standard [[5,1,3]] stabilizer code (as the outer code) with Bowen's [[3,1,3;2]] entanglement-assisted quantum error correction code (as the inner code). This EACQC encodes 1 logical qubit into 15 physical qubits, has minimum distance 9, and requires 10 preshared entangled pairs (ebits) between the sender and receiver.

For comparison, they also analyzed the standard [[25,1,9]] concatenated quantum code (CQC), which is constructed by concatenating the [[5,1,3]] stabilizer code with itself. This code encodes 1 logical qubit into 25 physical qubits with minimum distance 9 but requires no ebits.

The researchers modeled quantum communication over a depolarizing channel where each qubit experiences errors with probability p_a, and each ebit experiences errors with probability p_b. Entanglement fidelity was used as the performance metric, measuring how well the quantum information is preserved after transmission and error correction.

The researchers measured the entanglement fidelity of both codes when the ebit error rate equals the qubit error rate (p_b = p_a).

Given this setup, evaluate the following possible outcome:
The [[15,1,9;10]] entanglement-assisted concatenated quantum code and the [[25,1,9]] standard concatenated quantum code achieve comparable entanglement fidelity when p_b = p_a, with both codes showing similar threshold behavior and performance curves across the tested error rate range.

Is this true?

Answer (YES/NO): YES